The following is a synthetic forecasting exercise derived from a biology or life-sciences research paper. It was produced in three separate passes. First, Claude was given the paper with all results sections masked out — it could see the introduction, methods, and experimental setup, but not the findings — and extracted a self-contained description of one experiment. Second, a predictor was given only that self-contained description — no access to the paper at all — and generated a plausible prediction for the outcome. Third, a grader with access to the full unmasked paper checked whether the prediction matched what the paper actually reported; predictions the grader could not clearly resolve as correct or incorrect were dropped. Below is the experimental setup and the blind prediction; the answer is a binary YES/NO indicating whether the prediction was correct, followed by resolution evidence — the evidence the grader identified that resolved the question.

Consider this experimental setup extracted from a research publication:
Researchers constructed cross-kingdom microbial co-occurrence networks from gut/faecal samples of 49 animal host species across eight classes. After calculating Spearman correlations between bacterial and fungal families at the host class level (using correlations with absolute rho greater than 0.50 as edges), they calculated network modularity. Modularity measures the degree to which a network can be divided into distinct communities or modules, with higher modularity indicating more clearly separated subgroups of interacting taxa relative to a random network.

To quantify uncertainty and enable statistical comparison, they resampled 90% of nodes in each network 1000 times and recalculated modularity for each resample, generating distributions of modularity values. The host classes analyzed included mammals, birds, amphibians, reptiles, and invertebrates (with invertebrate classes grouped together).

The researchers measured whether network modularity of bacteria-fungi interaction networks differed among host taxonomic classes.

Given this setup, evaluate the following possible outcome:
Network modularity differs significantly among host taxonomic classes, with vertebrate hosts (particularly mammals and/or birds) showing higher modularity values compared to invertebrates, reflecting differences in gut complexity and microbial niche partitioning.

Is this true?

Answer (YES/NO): NO